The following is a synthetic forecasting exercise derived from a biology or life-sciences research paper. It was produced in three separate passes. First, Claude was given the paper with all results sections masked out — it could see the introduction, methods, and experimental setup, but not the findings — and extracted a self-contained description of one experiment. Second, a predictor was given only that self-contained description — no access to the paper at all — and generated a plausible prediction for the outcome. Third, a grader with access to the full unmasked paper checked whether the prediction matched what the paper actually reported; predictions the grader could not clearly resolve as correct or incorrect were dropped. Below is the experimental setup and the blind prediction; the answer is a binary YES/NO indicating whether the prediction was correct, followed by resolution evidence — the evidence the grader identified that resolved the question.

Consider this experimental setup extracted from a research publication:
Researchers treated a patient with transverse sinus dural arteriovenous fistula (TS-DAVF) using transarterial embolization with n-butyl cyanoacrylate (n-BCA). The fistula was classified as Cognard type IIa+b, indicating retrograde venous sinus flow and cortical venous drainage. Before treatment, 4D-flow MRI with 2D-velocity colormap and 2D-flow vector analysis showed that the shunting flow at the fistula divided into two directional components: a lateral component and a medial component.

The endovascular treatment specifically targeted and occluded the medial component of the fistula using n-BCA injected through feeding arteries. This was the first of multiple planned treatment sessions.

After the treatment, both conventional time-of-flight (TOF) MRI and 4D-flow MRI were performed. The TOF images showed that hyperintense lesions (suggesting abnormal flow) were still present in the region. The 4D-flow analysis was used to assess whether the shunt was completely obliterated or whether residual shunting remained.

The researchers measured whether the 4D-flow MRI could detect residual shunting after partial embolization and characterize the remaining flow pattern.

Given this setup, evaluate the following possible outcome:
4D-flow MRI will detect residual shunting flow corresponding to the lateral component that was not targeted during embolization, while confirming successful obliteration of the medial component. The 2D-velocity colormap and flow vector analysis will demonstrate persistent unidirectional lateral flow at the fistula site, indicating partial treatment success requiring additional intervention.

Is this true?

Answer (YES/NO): YES